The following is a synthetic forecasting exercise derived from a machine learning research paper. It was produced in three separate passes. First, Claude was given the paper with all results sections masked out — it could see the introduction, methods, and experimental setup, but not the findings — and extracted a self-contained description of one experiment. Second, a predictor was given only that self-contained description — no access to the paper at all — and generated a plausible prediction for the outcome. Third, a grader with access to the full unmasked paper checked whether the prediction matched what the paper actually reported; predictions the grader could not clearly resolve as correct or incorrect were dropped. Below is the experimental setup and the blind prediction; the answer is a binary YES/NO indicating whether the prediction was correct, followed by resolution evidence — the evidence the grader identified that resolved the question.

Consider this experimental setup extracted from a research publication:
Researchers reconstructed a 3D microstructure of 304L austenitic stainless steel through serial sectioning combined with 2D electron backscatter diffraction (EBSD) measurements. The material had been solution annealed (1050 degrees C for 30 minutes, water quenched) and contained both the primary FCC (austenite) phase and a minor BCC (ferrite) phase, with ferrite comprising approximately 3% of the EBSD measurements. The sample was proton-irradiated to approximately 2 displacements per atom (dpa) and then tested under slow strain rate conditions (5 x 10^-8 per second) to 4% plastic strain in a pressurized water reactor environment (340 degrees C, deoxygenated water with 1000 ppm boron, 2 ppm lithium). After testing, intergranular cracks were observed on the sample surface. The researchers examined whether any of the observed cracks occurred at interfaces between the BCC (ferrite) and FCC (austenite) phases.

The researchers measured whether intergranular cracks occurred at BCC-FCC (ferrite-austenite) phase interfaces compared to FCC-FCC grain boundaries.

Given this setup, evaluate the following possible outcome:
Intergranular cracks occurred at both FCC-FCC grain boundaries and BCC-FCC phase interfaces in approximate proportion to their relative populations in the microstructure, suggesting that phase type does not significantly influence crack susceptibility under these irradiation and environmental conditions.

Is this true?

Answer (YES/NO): NO